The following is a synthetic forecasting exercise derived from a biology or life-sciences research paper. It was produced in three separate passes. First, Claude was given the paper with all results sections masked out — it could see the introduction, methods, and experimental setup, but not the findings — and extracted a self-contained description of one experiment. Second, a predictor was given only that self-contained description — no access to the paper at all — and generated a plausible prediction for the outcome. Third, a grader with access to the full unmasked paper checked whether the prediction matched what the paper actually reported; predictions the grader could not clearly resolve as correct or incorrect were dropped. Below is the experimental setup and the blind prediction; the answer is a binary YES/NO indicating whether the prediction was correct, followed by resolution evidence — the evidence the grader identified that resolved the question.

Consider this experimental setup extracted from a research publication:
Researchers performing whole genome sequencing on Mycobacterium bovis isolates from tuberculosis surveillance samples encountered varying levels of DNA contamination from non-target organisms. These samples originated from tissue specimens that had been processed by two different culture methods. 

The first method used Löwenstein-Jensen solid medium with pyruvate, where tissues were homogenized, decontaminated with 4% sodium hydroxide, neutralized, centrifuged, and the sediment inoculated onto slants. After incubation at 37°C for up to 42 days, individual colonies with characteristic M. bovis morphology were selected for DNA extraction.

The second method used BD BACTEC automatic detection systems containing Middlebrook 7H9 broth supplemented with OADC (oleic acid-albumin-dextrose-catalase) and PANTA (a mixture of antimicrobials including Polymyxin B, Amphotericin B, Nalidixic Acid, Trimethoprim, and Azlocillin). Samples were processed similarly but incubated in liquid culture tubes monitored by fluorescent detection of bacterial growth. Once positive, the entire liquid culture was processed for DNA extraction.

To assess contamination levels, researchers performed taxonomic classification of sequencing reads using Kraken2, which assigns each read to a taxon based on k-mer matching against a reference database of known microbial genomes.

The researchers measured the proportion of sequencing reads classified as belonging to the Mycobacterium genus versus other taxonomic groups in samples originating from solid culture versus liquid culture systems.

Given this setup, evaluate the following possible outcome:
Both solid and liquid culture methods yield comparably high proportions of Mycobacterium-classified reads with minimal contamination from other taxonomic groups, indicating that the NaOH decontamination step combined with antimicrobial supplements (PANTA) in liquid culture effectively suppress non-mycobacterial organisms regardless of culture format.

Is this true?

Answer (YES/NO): NO